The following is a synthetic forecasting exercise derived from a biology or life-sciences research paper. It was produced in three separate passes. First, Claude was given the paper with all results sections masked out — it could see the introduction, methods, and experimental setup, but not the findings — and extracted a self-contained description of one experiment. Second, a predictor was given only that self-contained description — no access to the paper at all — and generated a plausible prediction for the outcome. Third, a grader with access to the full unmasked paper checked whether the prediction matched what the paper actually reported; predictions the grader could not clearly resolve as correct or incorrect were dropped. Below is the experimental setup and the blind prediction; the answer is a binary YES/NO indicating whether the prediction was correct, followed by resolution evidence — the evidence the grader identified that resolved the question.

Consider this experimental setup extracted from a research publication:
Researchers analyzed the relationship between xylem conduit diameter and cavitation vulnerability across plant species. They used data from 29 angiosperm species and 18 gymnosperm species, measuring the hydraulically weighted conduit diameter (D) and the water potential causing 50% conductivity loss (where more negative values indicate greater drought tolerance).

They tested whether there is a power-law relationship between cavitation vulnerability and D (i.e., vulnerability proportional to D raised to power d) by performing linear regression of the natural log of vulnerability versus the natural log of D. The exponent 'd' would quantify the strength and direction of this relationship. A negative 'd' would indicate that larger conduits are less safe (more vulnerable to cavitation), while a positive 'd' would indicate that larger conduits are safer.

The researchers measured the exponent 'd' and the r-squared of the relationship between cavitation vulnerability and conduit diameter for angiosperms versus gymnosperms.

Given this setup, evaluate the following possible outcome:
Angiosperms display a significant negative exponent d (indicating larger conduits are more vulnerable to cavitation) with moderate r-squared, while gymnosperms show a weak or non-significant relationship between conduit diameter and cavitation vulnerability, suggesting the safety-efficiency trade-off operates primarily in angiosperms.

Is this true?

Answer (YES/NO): NO